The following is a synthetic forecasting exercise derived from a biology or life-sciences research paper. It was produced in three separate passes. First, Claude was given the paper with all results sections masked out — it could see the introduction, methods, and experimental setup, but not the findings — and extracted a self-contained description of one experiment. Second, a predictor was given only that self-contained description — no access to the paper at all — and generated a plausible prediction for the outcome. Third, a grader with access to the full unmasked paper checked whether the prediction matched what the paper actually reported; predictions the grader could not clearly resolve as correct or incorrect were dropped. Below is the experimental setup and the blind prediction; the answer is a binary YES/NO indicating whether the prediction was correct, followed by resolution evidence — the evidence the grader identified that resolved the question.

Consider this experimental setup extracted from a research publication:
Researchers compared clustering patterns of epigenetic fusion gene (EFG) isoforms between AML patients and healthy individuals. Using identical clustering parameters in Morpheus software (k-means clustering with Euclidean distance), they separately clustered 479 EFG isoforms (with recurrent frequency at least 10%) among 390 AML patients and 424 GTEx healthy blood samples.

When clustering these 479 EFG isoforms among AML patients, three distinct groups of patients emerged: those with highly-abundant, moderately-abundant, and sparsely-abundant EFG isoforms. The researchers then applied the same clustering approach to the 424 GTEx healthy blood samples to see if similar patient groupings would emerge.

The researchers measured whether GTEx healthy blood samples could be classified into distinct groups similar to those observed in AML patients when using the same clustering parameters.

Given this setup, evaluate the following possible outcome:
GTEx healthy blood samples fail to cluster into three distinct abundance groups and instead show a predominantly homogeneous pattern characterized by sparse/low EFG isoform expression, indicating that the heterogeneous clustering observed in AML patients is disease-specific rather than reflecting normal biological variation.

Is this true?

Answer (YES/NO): YES